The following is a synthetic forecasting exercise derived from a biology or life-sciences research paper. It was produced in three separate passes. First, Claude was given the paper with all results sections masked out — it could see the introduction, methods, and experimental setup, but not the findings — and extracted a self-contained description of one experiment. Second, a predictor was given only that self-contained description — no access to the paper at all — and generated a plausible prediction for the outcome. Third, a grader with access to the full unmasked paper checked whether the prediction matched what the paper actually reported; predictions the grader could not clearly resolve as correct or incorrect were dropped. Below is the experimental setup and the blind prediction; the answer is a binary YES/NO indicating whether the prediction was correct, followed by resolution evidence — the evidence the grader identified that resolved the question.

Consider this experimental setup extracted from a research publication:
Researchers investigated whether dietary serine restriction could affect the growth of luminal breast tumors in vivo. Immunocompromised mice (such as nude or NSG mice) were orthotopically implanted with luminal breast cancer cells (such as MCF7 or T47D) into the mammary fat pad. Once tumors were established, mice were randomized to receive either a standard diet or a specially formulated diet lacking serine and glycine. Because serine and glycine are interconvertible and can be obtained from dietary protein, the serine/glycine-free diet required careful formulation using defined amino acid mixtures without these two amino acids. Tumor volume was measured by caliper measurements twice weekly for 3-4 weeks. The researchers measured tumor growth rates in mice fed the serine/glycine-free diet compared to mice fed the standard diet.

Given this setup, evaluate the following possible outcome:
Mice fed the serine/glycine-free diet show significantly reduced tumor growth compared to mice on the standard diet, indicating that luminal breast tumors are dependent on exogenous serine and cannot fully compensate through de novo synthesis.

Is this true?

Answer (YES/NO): YES